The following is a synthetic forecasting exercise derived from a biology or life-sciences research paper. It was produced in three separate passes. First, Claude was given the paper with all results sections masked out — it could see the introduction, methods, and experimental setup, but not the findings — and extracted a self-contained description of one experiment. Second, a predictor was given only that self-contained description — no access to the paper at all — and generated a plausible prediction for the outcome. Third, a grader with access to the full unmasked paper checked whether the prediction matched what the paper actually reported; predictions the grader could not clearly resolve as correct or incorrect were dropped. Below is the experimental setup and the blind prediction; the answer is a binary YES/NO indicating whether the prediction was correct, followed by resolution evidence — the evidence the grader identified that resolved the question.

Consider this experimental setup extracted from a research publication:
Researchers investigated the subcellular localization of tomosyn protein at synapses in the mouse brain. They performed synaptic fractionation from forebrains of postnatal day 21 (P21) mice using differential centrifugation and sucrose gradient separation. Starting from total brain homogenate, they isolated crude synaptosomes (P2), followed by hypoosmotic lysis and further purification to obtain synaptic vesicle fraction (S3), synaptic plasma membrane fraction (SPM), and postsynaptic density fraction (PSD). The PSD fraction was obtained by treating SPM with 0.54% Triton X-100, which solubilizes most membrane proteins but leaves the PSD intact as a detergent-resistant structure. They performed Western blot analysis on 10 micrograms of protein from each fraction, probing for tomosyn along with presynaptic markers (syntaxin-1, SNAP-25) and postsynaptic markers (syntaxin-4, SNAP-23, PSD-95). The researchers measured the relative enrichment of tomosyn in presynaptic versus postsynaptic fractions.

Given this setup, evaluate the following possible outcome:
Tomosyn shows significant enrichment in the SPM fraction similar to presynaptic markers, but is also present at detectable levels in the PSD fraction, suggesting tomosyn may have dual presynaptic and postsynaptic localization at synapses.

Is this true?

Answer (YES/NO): YES